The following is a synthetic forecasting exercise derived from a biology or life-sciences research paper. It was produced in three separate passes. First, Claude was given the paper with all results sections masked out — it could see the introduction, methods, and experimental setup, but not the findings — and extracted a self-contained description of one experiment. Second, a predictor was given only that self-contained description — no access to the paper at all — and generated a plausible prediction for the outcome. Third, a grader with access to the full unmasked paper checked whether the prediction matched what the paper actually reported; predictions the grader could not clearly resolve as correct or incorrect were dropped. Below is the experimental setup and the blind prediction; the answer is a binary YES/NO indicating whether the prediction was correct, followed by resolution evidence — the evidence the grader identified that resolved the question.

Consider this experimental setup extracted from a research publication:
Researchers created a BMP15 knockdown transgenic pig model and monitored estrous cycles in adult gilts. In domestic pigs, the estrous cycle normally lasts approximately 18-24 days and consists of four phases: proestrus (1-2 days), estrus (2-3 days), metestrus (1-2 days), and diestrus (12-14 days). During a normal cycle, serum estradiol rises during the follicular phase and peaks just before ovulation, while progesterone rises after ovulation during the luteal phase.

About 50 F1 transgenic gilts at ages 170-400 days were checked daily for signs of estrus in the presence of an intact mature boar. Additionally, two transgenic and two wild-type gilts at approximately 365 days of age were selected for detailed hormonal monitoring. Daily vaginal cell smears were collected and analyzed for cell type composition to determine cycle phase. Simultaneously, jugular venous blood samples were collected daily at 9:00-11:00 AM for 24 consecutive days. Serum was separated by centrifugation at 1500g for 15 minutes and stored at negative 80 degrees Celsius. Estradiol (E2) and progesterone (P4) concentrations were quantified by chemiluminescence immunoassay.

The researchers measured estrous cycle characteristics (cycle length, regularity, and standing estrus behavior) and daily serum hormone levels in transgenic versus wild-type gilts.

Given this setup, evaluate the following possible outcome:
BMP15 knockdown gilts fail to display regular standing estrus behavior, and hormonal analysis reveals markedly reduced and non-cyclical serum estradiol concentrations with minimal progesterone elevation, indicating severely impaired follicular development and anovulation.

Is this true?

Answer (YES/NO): NO